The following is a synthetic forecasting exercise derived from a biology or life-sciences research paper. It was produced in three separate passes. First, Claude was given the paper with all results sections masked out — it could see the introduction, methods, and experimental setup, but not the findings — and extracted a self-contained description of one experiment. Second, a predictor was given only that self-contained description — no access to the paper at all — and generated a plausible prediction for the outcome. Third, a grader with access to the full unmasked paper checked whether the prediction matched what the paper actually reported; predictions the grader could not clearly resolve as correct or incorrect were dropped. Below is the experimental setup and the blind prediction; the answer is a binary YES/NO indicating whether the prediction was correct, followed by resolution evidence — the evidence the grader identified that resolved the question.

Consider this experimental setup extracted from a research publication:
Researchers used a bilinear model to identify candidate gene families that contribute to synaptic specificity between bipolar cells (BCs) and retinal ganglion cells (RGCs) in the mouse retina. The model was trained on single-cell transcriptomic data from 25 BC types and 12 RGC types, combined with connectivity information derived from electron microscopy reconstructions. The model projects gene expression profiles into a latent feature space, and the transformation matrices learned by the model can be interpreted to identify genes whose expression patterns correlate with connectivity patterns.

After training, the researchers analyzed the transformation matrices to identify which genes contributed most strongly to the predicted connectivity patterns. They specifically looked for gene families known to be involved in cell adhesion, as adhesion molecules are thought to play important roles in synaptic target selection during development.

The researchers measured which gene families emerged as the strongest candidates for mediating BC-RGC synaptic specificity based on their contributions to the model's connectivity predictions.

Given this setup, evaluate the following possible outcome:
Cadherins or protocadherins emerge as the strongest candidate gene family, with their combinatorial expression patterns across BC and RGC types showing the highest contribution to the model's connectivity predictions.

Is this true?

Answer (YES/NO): NO